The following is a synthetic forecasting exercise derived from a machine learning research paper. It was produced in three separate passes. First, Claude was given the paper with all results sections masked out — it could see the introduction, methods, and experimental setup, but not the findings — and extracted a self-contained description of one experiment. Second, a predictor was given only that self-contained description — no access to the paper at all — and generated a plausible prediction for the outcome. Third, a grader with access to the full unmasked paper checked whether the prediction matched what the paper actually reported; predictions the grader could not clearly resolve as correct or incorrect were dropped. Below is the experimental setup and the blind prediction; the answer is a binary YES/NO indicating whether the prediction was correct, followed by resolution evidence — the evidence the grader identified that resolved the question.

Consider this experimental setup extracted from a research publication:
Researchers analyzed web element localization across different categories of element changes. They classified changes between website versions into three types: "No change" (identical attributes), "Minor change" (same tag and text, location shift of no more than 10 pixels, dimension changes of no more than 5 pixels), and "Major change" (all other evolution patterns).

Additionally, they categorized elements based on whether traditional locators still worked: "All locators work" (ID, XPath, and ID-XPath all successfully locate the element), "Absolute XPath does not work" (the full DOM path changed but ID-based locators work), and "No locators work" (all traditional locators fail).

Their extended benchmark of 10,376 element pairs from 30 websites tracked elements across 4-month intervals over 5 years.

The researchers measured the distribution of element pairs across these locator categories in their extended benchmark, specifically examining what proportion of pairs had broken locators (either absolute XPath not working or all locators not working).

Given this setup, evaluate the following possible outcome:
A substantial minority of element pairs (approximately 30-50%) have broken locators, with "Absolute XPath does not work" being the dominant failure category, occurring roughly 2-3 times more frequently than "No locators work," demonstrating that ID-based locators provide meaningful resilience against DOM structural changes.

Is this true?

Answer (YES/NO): NO